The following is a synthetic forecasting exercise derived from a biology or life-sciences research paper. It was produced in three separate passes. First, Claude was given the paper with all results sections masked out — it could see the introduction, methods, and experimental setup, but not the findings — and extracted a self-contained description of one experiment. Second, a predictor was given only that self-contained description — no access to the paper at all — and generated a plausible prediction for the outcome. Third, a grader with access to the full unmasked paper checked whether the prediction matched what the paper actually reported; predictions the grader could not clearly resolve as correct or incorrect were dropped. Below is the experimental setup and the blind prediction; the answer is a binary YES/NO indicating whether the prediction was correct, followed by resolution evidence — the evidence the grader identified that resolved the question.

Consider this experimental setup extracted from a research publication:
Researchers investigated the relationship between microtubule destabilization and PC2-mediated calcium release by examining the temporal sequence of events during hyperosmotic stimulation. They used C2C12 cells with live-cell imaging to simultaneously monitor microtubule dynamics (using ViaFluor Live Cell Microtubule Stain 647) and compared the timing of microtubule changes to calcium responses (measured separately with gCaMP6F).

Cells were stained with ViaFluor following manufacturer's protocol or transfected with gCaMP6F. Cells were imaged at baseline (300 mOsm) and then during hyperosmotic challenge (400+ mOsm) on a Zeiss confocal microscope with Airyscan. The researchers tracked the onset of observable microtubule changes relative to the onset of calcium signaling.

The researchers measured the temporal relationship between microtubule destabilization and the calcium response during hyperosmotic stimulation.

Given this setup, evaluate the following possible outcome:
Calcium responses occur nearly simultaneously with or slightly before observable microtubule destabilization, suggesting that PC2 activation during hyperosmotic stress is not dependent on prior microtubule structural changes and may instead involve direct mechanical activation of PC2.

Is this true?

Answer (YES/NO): NO